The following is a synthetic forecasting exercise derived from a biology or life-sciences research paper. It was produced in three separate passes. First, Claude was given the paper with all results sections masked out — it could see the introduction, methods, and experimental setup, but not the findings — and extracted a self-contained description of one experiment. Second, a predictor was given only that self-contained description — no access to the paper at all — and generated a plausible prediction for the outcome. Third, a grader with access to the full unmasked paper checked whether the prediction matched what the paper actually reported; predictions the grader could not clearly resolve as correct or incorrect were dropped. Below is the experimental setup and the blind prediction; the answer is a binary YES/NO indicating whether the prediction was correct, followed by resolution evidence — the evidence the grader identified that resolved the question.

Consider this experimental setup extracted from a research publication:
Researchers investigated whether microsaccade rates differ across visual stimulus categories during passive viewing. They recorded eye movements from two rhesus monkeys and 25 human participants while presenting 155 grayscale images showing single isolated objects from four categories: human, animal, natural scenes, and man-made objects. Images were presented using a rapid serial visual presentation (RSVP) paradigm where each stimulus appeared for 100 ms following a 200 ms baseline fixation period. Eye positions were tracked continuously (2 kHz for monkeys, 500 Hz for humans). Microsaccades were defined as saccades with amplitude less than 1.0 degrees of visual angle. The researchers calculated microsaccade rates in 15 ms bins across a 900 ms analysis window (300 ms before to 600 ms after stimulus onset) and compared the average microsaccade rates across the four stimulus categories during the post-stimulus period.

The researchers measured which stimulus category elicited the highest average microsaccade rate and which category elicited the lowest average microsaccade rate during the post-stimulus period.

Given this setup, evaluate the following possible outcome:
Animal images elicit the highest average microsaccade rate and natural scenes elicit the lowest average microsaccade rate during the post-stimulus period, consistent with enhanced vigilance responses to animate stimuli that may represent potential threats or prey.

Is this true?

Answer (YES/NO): NO